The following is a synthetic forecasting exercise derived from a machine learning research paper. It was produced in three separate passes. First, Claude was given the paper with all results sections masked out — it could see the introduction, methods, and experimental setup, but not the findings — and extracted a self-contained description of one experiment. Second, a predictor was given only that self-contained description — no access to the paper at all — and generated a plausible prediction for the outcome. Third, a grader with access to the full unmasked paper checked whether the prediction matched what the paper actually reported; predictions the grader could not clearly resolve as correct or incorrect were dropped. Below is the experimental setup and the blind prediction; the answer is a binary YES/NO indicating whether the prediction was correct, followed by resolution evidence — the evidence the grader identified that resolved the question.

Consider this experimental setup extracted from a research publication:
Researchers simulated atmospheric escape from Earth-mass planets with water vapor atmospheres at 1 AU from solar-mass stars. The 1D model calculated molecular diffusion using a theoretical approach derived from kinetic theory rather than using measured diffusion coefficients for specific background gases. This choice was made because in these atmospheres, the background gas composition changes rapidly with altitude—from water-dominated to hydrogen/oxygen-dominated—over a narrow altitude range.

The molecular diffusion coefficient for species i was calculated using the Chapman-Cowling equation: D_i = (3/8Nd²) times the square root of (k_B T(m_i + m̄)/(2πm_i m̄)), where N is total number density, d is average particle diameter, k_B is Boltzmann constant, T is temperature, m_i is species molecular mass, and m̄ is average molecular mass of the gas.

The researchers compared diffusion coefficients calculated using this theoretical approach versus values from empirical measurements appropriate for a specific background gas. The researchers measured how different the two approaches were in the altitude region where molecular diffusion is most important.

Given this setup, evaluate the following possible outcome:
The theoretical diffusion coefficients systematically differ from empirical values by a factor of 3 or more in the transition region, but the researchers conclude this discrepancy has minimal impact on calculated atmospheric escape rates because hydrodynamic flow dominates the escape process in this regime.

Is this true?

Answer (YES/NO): NO